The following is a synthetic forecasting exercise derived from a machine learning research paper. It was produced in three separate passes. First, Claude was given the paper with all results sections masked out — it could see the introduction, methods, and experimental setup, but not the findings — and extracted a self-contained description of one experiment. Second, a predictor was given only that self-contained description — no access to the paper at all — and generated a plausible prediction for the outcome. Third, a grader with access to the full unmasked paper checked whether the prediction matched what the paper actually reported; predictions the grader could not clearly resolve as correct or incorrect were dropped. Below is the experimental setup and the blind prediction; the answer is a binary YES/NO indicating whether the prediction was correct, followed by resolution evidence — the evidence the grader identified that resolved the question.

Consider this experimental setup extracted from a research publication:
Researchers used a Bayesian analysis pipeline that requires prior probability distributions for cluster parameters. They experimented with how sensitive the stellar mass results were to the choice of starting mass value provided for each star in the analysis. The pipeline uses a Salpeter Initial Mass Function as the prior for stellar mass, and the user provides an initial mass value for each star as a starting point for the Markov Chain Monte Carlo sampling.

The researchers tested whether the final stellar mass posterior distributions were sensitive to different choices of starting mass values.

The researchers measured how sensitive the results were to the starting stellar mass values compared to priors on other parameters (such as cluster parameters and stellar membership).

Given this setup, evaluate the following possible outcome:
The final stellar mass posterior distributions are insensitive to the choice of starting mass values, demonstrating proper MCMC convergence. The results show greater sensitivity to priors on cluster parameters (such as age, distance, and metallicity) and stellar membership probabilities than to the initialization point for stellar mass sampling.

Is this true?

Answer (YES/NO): YES